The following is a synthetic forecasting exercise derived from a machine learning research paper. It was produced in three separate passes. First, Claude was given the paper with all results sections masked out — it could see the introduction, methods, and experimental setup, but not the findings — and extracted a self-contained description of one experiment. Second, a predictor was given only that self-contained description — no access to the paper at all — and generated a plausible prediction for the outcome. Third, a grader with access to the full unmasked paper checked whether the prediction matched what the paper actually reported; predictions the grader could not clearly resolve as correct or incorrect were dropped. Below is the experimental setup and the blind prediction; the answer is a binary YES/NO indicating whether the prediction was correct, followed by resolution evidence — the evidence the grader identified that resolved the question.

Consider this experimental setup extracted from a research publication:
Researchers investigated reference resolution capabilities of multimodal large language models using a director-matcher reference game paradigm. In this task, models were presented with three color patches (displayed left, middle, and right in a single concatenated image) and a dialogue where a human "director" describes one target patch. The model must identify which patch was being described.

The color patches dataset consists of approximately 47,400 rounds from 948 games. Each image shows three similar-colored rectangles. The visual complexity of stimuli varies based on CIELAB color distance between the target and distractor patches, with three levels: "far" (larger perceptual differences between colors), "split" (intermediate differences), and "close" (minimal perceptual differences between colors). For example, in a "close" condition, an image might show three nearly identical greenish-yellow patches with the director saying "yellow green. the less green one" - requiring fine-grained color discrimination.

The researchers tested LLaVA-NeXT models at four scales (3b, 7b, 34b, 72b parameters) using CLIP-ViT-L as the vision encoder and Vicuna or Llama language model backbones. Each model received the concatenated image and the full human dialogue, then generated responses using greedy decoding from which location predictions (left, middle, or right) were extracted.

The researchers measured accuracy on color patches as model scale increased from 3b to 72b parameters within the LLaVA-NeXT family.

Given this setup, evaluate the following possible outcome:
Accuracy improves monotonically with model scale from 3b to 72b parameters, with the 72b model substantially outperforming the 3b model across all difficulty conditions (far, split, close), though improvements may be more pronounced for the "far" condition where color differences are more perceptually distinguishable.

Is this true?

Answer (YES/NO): NO